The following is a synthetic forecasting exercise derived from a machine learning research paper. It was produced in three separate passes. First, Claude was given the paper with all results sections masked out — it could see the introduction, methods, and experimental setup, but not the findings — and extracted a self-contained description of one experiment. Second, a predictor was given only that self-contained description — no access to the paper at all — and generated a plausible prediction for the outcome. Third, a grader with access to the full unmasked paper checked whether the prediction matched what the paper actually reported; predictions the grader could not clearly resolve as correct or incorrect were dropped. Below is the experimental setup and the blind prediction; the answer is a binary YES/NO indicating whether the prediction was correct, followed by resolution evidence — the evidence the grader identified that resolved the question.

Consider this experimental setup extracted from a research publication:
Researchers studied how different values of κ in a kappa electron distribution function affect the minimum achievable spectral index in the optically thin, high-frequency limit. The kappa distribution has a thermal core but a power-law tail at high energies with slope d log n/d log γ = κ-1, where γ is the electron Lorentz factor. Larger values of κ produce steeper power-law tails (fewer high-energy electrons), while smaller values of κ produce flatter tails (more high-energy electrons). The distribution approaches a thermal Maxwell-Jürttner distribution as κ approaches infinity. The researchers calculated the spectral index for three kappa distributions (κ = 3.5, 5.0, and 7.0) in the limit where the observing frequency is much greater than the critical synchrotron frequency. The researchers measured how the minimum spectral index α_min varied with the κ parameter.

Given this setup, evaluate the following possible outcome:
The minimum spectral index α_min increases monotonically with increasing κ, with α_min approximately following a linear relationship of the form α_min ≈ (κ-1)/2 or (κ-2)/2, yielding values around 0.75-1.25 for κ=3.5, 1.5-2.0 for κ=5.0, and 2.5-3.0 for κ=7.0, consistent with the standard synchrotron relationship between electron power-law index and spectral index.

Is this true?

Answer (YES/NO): NO